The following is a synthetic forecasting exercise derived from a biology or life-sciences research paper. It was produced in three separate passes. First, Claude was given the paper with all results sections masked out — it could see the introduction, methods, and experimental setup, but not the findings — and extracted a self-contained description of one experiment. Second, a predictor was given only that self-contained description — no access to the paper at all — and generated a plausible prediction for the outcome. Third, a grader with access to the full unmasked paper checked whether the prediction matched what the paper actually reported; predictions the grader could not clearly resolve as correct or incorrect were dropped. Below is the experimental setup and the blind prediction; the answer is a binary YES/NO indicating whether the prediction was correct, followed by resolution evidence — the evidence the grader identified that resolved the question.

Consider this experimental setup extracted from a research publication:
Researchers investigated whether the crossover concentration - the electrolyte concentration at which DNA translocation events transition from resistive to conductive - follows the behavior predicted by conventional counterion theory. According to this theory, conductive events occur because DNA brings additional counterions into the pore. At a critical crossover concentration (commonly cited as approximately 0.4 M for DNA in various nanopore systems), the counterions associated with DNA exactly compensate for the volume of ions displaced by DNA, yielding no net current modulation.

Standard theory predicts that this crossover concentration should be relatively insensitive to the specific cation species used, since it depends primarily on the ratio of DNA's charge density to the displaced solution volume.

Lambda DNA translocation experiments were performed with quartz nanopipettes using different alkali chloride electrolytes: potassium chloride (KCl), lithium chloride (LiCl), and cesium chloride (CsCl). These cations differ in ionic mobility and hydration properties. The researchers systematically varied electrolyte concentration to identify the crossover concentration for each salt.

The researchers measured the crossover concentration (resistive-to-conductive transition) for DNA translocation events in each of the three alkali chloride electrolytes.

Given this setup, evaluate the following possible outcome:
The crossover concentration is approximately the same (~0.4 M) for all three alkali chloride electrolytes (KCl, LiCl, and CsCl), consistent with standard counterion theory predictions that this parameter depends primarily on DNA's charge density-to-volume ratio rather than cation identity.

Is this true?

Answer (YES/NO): NO